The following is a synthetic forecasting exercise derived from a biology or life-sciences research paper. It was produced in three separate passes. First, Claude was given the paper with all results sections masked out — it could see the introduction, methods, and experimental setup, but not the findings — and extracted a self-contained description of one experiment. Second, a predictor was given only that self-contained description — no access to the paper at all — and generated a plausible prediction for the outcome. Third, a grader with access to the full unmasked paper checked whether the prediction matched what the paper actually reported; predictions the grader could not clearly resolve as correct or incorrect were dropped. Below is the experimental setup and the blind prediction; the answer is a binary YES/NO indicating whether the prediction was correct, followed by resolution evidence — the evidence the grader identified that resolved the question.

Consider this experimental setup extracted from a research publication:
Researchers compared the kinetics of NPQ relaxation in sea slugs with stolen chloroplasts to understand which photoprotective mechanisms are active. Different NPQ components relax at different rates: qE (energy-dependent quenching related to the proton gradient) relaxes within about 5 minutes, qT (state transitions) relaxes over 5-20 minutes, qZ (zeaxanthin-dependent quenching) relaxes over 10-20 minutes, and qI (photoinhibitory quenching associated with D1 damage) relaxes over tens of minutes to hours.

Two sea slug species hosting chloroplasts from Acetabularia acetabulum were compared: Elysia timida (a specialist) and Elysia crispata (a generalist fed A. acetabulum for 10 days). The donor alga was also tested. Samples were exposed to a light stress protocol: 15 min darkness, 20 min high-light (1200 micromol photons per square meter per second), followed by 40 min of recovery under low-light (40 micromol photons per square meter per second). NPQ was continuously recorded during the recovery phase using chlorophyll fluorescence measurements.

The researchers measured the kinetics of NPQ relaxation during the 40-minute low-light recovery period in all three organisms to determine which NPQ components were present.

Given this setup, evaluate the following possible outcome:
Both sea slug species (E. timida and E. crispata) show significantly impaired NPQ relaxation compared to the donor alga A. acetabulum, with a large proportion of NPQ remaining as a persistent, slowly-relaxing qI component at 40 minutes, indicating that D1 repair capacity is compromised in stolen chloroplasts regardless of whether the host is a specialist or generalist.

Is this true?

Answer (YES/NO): NO